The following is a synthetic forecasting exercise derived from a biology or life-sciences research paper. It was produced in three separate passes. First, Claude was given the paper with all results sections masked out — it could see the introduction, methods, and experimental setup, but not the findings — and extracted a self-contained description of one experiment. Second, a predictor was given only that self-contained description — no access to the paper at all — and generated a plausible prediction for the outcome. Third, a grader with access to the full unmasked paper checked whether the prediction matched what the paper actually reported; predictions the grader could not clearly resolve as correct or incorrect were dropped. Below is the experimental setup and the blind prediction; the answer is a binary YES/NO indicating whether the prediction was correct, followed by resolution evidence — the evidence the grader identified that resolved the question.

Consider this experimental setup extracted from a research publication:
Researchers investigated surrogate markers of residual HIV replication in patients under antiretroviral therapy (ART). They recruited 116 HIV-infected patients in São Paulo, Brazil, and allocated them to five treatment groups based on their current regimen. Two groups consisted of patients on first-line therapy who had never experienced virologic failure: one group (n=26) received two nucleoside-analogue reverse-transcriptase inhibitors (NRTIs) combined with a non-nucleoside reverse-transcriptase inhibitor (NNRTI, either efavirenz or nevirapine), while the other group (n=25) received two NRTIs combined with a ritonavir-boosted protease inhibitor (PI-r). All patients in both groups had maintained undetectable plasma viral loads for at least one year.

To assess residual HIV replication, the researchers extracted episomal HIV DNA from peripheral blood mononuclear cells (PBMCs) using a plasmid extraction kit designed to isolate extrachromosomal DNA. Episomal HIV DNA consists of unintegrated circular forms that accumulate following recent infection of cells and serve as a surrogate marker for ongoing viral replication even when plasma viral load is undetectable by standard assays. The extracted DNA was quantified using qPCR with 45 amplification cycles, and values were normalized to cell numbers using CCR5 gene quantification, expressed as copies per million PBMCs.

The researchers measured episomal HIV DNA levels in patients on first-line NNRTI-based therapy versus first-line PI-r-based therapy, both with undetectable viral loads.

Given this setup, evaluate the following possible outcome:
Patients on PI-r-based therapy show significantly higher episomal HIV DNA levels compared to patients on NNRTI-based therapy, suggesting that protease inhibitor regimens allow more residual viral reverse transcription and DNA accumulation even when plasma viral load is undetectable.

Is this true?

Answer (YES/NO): NO